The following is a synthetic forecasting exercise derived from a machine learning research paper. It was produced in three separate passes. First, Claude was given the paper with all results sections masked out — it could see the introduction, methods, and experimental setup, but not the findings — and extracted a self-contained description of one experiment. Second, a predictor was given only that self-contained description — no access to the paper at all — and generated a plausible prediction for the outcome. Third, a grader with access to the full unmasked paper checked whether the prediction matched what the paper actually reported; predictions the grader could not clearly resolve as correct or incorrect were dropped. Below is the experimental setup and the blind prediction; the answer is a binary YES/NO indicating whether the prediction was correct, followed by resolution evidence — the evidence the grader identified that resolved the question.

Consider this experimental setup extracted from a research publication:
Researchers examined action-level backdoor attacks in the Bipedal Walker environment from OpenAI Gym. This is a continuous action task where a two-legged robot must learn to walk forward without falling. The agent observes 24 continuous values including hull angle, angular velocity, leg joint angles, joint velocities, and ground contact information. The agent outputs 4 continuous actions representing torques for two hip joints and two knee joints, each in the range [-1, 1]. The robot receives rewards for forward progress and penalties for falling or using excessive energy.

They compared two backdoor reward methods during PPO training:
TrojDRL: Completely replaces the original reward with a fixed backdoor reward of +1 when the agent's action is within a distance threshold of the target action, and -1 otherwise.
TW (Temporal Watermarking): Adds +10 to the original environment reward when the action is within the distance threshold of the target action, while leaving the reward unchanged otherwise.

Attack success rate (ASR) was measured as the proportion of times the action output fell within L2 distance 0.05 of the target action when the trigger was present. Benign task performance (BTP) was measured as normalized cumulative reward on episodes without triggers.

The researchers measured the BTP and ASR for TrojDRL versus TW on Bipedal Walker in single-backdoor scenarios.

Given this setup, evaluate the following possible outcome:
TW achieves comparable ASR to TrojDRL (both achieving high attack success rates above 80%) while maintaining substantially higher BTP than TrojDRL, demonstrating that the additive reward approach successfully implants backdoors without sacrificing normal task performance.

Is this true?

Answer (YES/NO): NO